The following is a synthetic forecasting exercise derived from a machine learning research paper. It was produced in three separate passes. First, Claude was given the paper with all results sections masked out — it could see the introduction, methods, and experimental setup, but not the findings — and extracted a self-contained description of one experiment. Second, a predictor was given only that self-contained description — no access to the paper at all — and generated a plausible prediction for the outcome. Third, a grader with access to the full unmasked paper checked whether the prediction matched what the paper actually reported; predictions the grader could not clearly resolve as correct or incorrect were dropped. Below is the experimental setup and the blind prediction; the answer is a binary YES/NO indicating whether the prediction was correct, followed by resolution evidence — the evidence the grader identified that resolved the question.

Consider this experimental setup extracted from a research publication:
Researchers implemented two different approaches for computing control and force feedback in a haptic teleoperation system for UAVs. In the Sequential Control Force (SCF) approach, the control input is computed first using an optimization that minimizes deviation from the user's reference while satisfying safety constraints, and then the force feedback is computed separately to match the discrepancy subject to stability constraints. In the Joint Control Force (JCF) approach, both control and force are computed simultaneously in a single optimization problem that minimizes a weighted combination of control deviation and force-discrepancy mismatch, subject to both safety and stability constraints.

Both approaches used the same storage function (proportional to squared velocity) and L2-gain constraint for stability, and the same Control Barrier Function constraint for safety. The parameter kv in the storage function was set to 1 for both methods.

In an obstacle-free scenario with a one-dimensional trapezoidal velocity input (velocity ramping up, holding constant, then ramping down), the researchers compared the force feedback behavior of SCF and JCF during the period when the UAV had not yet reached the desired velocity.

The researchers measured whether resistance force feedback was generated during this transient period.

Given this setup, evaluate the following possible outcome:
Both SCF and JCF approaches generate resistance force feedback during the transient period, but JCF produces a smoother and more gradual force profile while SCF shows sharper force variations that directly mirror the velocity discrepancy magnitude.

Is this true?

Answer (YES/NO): NO